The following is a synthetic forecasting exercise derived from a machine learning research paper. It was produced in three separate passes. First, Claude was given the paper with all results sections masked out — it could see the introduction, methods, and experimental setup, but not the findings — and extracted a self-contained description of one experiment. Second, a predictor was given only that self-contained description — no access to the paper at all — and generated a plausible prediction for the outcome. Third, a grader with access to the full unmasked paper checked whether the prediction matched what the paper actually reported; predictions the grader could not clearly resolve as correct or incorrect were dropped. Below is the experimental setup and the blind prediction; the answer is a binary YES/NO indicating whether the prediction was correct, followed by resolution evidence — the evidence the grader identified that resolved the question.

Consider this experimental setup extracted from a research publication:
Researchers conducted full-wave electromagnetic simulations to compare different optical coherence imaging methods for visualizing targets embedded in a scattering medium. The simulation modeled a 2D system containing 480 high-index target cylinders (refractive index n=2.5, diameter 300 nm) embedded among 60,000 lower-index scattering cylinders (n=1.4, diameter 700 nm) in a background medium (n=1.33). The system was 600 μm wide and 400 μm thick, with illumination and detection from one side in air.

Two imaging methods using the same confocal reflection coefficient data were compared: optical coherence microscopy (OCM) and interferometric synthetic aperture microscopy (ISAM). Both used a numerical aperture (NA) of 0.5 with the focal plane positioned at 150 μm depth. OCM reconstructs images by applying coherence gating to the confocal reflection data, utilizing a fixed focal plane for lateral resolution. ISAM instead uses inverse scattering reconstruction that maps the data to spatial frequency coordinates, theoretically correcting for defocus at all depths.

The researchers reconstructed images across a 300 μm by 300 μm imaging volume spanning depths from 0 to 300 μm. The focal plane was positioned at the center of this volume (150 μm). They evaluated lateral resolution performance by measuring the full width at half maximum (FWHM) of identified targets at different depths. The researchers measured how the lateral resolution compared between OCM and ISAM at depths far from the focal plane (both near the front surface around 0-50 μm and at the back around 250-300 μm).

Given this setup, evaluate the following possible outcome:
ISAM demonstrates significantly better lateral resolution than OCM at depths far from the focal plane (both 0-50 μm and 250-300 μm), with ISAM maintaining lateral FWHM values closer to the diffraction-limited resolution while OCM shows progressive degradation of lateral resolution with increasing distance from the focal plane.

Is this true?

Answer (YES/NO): NO